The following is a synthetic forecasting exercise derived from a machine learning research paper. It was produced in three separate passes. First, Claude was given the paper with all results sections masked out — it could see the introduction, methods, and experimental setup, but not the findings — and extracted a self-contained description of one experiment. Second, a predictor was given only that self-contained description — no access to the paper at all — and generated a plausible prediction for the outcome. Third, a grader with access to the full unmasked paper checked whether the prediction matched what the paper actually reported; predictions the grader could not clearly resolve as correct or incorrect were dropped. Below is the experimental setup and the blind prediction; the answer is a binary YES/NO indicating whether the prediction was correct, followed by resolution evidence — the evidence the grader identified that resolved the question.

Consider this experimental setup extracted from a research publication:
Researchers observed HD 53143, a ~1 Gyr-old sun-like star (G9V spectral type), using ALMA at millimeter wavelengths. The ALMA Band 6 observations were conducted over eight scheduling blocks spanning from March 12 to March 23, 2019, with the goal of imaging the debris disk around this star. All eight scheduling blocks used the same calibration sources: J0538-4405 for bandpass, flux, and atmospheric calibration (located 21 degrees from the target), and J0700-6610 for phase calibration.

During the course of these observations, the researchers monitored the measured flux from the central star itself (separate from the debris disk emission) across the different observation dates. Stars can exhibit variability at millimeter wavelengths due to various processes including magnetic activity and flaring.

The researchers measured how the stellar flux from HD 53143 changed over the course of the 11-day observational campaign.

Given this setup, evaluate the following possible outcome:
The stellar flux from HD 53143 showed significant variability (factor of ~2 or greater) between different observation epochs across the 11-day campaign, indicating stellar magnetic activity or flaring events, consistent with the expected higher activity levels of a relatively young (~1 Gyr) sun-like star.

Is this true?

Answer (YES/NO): YES